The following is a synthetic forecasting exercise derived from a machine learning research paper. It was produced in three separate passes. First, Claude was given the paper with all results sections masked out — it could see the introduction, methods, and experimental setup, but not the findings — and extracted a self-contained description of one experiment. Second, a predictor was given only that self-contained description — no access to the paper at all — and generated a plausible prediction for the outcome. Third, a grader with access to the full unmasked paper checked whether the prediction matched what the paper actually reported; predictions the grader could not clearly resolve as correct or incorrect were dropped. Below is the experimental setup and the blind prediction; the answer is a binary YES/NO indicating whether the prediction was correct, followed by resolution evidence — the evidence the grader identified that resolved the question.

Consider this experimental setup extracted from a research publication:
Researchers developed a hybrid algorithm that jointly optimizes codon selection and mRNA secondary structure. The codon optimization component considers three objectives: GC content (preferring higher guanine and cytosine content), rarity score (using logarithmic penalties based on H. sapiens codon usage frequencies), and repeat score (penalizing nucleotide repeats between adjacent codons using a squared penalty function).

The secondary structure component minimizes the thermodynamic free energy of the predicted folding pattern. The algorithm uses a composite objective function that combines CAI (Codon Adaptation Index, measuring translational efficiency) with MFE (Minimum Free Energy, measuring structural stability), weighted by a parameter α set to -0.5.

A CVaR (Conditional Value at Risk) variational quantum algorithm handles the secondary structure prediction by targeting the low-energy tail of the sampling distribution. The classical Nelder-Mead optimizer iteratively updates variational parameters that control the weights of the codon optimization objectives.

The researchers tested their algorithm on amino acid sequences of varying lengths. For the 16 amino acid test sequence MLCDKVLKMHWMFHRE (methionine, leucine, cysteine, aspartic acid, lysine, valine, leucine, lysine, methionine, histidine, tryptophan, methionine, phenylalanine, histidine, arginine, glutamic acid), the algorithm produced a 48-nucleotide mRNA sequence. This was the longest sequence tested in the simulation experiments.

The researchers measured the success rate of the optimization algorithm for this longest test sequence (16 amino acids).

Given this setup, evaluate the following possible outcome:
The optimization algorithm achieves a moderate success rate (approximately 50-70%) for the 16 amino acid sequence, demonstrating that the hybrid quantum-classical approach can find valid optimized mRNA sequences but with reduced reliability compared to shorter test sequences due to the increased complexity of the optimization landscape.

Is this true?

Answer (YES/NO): YES